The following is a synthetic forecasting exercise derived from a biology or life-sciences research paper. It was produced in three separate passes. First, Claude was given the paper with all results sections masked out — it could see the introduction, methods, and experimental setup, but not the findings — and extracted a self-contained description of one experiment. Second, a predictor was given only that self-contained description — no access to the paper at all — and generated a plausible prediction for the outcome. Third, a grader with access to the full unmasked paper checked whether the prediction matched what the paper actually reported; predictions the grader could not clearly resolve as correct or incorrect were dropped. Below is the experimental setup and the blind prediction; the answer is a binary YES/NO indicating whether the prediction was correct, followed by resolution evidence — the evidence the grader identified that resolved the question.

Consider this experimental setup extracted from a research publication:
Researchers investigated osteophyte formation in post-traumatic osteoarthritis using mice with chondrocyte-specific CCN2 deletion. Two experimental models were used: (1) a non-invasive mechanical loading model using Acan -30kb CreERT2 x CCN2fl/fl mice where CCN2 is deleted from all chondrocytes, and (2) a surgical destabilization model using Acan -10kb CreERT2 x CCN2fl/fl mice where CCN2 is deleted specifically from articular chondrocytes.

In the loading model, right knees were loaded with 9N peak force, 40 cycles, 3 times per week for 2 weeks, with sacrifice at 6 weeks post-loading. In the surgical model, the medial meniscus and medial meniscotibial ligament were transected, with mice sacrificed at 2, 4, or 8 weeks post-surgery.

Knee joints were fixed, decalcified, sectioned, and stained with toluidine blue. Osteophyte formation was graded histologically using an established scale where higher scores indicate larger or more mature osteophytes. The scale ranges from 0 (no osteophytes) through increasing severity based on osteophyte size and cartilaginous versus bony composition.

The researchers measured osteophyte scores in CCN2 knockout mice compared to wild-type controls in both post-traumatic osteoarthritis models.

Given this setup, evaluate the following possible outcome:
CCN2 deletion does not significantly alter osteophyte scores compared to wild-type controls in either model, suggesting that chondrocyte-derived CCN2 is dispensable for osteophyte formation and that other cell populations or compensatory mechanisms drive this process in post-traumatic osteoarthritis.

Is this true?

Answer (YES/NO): NO